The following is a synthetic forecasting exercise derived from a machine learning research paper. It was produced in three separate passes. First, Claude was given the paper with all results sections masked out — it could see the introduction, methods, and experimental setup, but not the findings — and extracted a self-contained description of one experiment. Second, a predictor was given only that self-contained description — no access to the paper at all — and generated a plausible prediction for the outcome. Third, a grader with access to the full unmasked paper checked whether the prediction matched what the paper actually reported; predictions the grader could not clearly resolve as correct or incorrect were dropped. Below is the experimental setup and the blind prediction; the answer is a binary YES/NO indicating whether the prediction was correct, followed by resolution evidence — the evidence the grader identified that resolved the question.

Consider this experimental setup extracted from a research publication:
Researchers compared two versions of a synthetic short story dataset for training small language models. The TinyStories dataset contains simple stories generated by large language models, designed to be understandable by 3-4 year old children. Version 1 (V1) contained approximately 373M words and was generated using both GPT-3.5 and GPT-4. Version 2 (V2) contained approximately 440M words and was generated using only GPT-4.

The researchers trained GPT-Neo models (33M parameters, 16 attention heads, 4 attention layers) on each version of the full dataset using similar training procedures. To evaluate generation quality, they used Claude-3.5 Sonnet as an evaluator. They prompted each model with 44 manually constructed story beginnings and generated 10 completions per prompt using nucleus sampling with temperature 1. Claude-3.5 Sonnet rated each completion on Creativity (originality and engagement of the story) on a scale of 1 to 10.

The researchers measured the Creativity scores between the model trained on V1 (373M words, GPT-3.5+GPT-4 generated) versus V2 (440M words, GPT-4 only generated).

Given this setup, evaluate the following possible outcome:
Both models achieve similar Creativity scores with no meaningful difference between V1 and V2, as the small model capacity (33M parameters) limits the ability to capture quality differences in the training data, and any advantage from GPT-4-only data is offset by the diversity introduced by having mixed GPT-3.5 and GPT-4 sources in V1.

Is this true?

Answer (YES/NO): NO